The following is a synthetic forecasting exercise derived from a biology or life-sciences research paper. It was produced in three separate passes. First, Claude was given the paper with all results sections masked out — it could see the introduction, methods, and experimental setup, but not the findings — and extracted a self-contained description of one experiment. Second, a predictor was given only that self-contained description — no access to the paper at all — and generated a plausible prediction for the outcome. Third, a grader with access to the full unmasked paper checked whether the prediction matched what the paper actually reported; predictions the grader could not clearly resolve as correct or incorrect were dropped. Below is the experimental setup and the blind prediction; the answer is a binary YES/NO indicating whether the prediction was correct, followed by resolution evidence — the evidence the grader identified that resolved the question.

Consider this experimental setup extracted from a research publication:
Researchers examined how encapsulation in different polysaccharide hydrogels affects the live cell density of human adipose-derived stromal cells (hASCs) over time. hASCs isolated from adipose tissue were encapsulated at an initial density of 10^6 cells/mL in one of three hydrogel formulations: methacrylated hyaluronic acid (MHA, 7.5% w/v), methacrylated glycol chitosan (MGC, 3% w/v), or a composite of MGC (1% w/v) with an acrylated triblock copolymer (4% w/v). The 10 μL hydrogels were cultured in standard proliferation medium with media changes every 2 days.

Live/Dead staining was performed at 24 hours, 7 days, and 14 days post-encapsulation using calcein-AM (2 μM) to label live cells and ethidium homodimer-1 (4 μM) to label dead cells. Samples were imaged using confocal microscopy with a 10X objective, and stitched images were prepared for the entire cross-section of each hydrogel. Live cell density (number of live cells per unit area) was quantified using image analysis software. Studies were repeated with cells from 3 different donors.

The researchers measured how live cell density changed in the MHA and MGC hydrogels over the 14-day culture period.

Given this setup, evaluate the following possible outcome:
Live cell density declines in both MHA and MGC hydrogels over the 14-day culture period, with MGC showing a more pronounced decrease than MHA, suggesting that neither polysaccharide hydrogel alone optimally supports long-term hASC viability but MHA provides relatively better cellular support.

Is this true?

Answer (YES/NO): NO